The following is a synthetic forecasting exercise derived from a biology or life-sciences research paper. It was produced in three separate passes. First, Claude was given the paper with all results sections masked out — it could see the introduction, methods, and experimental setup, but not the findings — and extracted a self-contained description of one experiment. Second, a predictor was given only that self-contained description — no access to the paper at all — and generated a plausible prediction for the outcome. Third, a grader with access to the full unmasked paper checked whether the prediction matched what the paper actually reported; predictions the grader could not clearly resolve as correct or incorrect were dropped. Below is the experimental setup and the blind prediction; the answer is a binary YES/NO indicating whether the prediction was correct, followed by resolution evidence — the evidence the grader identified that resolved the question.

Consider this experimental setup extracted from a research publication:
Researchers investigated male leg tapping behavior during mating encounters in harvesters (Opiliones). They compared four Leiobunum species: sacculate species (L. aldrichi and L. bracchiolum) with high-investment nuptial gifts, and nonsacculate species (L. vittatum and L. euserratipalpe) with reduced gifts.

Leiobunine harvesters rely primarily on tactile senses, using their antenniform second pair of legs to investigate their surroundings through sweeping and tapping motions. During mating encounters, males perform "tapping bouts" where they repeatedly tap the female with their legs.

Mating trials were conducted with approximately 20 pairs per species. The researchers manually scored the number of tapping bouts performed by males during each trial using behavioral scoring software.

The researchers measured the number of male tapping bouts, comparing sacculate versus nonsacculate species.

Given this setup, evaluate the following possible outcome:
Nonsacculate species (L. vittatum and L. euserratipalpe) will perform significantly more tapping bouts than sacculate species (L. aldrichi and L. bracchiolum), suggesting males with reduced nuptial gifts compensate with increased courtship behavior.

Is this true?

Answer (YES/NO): NO